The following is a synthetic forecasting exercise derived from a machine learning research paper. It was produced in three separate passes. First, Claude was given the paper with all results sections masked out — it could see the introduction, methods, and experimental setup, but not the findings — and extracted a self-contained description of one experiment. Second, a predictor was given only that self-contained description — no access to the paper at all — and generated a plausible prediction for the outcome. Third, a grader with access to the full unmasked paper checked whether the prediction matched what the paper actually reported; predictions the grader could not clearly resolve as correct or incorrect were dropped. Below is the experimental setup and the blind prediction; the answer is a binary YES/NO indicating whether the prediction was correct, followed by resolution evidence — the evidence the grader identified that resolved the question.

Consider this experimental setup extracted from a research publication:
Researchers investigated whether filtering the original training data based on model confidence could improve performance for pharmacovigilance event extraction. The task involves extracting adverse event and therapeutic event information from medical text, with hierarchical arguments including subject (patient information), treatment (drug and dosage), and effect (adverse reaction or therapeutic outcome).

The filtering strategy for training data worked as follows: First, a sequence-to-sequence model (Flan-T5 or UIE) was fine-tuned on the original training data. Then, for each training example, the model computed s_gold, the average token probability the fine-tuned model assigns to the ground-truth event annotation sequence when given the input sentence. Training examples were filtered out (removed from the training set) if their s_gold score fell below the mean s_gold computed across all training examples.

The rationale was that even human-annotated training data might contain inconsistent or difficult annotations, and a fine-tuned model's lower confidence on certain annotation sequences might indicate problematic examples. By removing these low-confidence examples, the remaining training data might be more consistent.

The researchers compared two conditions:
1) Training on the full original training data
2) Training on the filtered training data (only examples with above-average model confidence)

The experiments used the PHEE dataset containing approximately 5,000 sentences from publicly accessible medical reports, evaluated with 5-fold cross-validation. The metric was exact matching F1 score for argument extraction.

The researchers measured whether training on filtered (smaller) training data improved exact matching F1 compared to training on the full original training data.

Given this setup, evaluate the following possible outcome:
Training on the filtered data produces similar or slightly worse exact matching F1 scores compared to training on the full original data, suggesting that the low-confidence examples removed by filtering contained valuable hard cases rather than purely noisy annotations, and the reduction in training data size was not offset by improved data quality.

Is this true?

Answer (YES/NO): YES